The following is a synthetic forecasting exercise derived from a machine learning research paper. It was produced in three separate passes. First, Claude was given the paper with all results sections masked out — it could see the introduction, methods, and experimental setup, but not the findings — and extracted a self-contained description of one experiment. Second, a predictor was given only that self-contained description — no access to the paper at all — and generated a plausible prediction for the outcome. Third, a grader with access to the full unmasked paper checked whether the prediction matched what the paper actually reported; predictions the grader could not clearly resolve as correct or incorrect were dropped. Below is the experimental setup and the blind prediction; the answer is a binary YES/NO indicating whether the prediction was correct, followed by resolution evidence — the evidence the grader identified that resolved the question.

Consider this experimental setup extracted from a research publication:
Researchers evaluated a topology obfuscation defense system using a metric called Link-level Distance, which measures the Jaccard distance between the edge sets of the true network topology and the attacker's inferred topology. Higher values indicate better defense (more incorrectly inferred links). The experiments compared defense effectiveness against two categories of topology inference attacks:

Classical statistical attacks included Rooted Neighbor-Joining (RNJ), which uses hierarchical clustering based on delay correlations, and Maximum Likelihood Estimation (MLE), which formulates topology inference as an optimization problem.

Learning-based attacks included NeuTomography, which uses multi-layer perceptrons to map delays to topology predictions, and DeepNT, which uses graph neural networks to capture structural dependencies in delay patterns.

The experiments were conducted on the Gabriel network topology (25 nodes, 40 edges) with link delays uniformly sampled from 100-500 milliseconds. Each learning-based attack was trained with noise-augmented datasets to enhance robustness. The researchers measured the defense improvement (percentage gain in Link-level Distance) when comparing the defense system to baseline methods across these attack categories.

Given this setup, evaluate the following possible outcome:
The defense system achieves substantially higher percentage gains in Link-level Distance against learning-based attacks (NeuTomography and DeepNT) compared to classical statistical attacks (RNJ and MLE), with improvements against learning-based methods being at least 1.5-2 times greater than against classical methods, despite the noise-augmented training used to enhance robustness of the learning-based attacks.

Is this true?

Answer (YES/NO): NO